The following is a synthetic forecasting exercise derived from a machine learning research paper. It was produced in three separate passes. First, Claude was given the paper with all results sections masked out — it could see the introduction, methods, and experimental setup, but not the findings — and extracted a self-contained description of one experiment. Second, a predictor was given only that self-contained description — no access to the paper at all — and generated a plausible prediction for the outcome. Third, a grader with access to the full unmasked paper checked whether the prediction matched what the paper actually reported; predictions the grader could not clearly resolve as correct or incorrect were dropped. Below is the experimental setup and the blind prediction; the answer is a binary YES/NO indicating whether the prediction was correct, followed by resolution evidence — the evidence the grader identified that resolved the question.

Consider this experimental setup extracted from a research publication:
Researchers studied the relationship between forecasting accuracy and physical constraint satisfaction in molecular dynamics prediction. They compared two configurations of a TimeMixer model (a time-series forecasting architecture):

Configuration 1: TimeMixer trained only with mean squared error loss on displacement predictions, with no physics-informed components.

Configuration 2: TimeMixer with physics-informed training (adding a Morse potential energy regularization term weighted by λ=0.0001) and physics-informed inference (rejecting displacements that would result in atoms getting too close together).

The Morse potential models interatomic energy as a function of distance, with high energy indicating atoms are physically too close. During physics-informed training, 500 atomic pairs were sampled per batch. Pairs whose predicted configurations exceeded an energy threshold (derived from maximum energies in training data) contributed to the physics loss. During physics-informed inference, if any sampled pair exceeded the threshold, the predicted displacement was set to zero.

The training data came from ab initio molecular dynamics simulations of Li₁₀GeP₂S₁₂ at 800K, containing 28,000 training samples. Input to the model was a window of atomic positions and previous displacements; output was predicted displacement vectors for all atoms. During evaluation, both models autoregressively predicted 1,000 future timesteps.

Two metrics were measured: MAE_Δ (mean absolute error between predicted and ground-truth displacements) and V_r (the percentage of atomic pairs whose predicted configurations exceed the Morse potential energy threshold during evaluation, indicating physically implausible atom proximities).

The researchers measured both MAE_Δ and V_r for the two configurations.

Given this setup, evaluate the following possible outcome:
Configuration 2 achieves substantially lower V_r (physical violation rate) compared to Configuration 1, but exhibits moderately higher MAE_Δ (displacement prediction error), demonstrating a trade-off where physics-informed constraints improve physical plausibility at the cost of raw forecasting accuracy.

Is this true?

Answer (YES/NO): NO